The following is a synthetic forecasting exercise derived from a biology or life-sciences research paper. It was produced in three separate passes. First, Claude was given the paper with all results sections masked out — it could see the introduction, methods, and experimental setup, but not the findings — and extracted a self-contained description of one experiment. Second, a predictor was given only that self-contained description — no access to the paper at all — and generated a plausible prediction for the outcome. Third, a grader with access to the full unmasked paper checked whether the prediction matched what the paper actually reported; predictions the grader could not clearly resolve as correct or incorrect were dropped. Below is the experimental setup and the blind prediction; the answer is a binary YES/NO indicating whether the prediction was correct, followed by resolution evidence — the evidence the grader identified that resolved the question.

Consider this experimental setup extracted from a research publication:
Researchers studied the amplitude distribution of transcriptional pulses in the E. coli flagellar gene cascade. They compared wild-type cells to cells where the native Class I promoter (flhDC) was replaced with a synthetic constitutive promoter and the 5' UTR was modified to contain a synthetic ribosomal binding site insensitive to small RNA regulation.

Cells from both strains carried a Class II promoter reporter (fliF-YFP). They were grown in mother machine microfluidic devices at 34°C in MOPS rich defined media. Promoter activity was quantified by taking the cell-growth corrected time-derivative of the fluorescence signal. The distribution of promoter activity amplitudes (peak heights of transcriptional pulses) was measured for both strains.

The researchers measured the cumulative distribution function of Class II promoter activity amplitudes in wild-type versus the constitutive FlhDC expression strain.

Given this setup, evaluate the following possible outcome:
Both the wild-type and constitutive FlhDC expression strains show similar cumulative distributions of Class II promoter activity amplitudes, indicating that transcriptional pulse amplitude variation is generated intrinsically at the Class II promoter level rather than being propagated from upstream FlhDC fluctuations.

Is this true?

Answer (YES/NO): NO